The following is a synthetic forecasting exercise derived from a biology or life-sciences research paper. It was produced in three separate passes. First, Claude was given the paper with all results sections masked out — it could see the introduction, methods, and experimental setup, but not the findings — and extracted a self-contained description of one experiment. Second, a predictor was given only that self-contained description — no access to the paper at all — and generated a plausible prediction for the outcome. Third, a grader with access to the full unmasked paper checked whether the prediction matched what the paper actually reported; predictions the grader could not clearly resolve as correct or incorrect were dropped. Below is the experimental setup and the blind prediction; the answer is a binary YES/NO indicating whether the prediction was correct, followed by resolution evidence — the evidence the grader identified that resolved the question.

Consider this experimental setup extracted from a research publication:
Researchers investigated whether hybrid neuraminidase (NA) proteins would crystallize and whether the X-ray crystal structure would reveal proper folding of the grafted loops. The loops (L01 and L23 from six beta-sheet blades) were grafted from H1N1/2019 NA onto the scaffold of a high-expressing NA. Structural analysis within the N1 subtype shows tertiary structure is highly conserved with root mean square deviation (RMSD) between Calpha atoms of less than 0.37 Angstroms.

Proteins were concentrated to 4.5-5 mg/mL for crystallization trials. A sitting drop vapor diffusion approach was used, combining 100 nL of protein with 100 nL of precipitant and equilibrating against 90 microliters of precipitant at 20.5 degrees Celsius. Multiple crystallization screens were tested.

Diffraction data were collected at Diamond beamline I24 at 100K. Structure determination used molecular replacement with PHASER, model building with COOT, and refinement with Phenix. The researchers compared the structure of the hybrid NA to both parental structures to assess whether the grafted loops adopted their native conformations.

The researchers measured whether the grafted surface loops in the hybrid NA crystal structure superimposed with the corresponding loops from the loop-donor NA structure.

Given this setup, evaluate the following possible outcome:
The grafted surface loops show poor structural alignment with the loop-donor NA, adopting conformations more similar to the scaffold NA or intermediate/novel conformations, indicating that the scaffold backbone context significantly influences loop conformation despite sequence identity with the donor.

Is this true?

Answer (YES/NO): NO